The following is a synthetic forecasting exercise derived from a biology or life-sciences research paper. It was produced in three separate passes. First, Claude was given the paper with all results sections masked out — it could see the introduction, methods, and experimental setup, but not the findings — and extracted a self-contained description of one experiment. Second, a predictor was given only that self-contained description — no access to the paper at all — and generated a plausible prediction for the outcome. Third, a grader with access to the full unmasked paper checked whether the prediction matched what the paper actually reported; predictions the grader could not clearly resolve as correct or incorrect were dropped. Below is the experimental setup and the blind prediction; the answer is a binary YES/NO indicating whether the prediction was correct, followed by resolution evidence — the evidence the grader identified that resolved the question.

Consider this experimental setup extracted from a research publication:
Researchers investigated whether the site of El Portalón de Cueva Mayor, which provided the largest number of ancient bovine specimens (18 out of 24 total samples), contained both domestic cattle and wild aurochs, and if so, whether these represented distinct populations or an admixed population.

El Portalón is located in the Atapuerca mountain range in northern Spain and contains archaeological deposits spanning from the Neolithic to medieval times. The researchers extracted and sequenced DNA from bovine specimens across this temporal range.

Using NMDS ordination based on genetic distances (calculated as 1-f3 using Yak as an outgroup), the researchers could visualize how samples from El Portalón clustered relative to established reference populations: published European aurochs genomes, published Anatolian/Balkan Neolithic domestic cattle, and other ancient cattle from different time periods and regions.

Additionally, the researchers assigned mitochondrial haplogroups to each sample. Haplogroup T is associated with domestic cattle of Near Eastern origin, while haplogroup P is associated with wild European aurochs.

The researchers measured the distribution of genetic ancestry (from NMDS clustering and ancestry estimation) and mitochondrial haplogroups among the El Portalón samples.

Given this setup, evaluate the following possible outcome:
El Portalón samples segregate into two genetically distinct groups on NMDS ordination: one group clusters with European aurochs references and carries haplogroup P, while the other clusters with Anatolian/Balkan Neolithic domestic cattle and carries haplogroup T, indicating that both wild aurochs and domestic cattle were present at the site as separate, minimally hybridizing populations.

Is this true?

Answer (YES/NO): NO